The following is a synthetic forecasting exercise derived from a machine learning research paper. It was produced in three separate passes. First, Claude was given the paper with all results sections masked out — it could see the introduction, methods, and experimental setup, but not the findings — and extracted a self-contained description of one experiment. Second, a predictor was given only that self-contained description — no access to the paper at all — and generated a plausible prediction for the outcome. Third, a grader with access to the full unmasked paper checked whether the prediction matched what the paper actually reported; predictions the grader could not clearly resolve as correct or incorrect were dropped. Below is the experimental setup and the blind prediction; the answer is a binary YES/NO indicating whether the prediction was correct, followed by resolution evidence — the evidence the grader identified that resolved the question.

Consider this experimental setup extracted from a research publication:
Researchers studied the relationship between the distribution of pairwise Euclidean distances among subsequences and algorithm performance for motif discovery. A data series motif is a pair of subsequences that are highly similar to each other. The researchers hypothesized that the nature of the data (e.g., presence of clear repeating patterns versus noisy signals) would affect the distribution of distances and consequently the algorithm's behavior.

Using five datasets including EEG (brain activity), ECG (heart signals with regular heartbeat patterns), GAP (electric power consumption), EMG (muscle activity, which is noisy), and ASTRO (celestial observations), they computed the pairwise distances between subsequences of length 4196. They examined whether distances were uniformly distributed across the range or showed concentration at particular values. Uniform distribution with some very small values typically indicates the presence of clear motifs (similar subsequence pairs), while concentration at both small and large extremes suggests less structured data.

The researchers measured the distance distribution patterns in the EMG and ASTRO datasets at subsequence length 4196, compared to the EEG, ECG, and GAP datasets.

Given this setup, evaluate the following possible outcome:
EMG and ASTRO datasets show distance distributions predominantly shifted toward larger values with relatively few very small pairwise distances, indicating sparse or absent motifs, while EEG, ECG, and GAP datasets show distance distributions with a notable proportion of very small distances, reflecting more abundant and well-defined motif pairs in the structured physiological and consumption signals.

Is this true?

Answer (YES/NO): NO